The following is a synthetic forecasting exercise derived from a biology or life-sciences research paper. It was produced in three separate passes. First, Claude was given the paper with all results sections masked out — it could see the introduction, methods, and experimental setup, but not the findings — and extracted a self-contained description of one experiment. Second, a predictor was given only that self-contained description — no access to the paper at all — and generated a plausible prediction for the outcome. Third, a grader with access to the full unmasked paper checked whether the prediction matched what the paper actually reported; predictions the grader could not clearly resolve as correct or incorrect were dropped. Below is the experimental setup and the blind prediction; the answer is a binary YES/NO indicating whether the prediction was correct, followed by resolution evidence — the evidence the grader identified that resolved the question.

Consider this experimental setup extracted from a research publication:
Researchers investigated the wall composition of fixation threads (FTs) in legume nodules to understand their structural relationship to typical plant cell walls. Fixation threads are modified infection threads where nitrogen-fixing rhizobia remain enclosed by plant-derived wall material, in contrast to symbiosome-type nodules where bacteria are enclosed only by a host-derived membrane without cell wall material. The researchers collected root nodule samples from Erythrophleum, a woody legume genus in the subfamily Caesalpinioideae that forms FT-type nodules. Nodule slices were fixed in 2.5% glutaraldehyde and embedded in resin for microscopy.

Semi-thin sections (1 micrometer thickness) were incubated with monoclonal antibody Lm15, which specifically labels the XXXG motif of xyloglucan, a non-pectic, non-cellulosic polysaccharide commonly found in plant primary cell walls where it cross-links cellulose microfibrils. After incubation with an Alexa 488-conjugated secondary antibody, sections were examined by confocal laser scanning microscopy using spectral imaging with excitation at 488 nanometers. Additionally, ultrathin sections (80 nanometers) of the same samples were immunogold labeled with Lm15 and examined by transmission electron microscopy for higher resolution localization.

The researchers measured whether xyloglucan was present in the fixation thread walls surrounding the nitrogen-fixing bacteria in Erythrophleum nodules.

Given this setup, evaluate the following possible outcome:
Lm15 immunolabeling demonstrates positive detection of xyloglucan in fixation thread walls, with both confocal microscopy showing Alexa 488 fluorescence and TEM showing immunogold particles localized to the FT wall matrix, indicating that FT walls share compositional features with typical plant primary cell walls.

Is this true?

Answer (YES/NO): YES